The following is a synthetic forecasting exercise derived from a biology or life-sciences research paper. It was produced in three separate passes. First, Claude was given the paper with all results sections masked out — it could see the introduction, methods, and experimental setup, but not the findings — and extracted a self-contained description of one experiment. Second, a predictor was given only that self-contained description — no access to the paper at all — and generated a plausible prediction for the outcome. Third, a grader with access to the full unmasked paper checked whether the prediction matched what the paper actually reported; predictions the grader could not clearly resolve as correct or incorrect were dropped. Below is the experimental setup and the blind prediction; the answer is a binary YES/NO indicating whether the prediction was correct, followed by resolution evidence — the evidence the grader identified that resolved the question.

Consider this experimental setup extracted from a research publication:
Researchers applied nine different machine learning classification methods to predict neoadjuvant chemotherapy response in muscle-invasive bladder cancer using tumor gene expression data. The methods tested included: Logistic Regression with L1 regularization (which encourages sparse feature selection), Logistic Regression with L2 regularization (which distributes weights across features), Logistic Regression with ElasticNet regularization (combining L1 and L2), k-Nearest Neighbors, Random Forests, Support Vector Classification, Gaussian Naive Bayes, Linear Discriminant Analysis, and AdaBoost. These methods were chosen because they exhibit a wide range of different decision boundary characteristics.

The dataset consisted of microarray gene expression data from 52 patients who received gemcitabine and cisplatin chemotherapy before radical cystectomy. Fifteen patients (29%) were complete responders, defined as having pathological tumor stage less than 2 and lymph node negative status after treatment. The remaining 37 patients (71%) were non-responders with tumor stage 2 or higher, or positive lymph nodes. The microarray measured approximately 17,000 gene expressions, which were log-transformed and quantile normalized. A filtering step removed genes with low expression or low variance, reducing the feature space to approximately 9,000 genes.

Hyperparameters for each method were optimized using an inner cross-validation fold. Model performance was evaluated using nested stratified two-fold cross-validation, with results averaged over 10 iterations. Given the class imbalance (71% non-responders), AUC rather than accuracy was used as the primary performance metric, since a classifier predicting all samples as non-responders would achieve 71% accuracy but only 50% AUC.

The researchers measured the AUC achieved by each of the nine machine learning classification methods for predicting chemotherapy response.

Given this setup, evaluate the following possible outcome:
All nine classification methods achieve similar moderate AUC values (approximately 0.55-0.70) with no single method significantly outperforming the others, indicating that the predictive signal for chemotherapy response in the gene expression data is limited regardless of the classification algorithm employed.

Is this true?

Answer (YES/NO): NO